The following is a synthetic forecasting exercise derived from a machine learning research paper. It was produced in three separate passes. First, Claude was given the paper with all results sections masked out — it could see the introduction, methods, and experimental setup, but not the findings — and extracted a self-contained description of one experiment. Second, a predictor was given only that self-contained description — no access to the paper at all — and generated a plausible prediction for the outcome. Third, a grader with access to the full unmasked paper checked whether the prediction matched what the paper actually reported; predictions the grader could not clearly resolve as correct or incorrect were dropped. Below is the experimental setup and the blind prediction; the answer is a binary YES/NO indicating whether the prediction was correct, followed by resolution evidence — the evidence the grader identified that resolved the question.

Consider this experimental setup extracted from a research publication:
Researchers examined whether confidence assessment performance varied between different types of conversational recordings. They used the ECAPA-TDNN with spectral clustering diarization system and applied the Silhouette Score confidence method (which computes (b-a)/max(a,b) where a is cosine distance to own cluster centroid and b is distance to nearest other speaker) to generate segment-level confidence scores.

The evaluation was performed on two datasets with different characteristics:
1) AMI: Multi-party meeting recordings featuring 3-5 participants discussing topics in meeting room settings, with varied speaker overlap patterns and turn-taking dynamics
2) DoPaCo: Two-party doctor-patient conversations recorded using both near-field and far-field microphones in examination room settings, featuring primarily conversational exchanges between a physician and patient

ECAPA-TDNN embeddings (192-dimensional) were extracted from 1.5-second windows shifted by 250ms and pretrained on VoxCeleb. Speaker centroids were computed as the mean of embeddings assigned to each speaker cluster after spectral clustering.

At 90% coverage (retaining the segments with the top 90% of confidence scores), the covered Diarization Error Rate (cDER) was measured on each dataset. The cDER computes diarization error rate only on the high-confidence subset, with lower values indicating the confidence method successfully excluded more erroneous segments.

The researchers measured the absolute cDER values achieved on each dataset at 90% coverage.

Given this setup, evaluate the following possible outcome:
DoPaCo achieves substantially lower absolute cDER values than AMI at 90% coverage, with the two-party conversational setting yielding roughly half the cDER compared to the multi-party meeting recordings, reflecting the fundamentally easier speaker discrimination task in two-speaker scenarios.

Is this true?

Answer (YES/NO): NO